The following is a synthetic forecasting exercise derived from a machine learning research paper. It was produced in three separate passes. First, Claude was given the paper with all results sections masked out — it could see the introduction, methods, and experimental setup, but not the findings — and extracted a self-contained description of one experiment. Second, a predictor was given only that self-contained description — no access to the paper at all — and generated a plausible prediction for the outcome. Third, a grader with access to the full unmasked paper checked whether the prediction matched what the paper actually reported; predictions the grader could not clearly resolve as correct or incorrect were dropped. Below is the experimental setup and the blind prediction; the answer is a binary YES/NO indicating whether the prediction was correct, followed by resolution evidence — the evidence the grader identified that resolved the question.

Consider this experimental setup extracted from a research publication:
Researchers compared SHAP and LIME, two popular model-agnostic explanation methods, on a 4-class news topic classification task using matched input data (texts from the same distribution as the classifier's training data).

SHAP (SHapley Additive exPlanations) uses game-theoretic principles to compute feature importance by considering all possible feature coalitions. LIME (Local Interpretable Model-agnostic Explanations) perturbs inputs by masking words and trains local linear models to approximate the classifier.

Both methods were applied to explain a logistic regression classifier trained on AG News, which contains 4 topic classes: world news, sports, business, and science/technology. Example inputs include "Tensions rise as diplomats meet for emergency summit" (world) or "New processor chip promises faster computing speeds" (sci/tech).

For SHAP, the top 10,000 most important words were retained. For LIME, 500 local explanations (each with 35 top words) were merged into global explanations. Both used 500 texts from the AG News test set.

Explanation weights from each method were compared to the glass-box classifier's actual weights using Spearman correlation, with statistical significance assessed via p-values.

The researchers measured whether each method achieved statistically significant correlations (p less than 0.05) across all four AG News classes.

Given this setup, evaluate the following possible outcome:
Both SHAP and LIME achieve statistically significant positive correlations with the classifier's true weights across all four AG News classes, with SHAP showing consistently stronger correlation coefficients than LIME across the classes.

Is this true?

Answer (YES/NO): NO